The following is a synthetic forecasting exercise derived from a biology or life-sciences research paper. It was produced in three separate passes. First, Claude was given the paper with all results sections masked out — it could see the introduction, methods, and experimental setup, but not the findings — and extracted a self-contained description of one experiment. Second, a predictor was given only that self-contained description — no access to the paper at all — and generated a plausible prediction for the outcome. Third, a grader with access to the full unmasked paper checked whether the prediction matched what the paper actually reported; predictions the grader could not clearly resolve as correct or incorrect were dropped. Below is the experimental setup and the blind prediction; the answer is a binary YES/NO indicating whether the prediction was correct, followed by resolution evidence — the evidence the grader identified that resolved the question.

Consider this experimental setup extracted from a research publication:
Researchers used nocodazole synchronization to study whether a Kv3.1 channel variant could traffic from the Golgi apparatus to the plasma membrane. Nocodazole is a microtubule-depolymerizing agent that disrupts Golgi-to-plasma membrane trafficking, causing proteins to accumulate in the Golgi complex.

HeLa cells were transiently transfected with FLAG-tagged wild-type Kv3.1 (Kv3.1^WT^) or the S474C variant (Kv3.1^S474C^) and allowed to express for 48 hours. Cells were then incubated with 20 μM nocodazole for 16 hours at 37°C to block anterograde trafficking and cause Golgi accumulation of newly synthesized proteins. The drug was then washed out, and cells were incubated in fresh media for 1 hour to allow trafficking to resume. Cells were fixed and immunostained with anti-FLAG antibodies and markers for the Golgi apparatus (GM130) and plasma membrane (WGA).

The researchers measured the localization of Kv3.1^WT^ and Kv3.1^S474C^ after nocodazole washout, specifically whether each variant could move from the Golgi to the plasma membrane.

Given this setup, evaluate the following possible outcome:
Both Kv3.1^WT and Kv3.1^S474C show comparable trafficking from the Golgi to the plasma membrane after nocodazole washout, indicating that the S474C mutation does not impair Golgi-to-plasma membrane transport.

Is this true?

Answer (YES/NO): NO